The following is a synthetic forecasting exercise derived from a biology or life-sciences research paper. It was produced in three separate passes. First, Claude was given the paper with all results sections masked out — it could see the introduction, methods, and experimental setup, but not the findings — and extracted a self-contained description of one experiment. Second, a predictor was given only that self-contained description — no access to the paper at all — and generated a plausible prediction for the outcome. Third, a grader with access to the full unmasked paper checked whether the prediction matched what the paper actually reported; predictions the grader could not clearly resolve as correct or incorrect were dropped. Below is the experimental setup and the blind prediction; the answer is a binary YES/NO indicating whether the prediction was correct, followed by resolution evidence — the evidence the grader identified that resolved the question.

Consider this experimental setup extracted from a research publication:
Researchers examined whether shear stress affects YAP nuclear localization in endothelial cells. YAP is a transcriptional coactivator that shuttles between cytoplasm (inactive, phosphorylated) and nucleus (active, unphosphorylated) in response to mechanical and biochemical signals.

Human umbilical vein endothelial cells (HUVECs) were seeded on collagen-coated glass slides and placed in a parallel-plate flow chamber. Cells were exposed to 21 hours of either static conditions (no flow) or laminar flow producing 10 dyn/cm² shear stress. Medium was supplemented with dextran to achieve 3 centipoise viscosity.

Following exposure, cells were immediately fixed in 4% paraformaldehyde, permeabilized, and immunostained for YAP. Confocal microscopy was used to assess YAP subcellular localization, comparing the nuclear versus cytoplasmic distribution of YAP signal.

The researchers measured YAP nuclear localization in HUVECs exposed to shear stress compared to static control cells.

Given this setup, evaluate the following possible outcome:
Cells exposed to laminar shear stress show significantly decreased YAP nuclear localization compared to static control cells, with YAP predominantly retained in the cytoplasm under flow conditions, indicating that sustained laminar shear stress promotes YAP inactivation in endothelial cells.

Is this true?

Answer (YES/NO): NO